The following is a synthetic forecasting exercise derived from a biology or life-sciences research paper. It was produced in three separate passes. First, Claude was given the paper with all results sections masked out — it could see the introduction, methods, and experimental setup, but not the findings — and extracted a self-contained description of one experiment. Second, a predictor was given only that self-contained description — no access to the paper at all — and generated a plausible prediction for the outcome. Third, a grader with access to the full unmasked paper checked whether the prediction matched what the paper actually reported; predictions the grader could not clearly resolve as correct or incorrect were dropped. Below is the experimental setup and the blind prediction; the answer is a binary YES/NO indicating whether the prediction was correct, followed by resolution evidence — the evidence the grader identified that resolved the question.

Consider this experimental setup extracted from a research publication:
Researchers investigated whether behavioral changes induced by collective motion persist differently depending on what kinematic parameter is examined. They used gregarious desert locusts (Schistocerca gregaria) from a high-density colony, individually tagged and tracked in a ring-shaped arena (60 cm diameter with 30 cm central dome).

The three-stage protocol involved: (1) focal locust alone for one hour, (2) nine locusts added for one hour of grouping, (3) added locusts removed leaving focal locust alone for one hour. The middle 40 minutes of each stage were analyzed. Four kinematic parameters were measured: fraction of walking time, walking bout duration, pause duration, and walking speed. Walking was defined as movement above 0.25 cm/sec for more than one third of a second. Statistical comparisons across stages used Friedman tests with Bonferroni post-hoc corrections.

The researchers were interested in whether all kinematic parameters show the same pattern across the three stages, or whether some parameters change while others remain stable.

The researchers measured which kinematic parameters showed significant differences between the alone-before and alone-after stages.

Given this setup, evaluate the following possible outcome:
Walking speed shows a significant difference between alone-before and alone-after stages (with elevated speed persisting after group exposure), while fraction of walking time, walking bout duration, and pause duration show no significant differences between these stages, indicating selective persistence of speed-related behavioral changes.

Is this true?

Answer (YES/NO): NO